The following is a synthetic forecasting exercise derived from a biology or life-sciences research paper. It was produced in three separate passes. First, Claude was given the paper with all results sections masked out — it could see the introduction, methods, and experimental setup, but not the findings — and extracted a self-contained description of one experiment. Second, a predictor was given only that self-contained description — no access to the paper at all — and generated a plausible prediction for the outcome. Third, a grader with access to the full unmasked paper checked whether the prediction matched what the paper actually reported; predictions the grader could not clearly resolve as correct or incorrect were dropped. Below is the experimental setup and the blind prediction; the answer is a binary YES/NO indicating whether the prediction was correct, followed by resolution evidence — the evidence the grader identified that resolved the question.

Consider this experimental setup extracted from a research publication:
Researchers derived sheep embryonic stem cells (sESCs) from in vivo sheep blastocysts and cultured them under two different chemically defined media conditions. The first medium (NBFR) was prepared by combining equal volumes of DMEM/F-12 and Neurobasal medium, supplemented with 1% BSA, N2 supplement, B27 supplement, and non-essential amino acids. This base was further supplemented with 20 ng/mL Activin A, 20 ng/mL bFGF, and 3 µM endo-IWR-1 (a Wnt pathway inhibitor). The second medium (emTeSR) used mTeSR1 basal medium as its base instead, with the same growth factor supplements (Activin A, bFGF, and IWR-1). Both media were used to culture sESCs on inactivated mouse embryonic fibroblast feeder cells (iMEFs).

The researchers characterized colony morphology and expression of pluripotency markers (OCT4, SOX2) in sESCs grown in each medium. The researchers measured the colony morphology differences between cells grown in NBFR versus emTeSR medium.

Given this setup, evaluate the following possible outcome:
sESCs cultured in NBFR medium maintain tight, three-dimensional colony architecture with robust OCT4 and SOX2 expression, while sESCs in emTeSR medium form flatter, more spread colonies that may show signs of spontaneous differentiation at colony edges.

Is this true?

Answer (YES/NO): NO